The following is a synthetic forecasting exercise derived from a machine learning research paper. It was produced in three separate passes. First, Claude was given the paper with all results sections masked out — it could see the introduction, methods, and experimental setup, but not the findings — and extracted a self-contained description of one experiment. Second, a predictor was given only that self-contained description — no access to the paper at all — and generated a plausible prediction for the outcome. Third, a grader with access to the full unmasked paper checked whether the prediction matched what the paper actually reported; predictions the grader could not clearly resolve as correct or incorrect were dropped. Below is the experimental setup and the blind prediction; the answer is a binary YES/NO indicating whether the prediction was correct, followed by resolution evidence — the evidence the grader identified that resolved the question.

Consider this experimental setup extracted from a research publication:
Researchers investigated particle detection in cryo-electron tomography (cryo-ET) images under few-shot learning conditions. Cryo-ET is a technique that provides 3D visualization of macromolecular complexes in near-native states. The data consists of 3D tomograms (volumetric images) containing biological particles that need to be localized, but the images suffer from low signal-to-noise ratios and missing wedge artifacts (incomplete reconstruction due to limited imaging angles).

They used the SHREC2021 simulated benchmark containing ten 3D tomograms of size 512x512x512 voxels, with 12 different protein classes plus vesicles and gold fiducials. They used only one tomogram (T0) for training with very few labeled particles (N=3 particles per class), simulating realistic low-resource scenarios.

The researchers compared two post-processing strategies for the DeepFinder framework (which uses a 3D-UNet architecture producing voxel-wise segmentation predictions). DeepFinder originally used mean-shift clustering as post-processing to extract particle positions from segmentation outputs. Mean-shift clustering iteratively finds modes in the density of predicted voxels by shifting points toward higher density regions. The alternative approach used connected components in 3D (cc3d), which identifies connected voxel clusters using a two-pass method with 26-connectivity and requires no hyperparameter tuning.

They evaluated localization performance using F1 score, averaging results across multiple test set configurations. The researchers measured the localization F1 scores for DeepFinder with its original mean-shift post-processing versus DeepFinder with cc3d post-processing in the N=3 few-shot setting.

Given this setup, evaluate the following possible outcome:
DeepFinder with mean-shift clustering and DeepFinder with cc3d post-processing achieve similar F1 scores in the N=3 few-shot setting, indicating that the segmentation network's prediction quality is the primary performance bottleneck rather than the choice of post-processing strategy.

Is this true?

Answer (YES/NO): NO